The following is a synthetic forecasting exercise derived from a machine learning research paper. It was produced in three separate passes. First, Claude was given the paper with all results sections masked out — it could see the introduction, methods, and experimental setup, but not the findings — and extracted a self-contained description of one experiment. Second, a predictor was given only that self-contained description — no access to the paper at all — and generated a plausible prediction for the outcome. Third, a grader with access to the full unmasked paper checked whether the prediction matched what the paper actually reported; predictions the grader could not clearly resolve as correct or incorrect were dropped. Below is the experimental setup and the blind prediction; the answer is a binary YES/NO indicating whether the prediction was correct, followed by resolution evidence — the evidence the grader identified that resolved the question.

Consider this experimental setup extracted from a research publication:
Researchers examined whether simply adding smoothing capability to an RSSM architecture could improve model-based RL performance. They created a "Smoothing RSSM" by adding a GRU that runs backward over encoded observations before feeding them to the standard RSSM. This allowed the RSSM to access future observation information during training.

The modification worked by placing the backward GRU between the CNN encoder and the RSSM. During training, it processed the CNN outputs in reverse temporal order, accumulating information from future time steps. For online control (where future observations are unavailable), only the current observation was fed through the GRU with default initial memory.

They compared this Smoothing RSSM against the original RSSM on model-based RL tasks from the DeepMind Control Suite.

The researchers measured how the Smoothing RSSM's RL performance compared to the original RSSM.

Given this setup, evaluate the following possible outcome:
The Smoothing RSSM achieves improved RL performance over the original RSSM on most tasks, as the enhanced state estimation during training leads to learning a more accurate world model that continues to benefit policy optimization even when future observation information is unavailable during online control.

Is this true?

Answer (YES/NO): NO